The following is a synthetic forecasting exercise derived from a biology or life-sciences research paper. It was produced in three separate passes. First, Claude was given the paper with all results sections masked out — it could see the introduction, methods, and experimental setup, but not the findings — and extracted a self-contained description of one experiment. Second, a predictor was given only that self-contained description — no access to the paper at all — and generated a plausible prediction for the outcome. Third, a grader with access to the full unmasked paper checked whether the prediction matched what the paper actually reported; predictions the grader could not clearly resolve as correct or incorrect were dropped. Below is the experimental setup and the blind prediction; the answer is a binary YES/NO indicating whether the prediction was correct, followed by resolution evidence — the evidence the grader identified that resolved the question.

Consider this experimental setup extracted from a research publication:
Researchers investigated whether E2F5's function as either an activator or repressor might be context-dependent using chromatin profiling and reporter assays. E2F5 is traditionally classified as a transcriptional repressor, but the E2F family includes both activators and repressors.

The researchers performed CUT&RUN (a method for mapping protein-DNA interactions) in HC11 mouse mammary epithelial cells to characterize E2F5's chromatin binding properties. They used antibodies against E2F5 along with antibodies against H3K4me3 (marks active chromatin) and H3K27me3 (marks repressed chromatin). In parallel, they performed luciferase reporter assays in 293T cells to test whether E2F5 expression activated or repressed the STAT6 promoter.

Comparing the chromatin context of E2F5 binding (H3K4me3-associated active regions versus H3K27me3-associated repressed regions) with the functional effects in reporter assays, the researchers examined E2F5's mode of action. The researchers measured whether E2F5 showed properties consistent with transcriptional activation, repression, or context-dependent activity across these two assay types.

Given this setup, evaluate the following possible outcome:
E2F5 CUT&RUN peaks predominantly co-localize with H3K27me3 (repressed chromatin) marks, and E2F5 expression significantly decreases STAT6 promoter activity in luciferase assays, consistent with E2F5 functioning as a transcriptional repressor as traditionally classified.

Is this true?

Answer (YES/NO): NO